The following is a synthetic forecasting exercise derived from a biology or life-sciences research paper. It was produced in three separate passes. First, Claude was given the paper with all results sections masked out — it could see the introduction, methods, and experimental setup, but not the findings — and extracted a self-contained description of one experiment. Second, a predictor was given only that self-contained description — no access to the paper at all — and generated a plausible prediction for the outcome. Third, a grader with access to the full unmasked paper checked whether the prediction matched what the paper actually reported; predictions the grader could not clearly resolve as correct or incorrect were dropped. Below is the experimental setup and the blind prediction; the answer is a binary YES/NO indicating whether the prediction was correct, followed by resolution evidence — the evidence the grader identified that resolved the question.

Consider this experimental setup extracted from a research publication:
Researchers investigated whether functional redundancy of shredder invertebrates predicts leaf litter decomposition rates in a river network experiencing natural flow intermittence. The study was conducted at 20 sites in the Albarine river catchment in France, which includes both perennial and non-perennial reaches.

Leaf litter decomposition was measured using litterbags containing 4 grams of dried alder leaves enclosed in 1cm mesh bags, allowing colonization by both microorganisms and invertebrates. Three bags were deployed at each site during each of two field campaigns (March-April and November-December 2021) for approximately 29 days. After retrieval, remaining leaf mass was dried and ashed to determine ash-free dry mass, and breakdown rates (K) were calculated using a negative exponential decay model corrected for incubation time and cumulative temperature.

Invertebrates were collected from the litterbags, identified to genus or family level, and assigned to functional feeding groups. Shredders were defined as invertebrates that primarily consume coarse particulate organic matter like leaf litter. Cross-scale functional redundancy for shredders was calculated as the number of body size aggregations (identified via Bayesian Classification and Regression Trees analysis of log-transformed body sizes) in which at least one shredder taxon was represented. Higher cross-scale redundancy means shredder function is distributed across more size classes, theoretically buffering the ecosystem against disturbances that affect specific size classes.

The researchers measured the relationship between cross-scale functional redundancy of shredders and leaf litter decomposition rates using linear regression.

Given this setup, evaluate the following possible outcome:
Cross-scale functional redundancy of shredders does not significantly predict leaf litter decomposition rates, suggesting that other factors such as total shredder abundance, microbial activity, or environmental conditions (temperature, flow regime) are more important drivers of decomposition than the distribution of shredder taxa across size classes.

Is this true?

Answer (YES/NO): NO